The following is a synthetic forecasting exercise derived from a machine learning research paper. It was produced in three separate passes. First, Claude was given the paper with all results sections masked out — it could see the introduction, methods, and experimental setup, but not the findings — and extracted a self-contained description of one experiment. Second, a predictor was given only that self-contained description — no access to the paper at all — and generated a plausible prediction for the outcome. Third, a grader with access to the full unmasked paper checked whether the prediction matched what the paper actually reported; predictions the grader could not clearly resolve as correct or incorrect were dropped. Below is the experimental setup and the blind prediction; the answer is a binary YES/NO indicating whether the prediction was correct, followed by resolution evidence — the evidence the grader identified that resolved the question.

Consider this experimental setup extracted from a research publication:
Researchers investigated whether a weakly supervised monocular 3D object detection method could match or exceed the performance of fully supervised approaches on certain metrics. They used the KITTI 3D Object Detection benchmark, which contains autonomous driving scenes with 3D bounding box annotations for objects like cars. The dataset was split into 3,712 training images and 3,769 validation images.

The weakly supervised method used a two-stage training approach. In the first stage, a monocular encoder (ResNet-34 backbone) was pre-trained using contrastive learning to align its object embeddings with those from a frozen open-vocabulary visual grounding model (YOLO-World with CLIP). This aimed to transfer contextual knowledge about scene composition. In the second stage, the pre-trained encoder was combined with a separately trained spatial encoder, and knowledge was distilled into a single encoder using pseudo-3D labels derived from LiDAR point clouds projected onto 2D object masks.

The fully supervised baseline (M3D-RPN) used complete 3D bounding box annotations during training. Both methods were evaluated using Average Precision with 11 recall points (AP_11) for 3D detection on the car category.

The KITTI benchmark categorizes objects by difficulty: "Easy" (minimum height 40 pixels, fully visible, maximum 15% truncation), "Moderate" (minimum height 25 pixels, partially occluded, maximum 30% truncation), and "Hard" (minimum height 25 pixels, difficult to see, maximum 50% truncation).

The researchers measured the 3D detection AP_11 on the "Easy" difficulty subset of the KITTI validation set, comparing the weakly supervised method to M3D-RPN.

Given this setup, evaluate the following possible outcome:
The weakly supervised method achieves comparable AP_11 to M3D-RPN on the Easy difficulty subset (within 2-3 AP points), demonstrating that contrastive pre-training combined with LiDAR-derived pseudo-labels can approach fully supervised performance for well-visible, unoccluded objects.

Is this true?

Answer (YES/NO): YES